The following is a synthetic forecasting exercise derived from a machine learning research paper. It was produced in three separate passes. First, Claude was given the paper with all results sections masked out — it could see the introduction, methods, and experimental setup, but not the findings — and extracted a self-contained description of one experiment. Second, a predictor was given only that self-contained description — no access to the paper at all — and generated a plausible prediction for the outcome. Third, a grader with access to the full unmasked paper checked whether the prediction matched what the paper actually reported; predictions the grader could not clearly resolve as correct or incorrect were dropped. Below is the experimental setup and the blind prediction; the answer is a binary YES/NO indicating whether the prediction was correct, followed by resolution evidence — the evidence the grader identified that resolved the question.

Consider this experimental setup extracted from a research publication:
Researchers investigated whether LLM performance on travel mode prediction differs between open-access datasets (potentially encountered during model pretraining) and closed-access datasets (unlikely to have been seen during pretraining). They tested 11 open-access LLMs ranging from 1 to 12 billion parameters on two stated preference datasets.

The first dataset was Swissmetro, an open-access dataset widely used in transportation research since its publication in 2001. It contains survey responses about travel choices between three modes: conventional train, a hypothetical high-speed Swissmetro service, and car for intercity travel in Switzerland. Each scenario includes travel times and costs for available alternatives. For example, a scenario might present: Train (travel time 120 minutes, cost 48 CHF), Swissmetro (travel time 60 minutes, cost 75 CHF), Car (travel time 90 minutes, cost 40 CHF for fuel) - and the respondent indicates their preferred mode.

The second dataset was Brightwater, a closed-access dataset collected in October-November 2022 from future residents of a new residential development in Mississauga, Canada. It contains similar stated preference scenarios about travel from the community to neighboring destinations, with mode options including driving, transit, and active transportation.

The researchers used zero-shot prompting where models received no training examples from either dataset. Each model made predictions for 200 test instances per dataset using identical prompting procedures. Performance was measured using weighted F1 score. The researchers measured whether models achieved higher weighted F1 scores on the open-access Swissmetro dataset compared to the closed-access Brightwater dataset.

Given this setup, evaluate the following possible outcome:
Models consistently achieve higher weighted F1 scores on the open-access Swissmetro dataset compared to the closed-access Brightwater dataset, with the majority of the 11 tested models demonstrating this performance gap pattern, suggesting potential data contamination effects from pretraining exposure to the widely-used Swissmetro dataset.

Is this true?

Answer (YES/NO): NO